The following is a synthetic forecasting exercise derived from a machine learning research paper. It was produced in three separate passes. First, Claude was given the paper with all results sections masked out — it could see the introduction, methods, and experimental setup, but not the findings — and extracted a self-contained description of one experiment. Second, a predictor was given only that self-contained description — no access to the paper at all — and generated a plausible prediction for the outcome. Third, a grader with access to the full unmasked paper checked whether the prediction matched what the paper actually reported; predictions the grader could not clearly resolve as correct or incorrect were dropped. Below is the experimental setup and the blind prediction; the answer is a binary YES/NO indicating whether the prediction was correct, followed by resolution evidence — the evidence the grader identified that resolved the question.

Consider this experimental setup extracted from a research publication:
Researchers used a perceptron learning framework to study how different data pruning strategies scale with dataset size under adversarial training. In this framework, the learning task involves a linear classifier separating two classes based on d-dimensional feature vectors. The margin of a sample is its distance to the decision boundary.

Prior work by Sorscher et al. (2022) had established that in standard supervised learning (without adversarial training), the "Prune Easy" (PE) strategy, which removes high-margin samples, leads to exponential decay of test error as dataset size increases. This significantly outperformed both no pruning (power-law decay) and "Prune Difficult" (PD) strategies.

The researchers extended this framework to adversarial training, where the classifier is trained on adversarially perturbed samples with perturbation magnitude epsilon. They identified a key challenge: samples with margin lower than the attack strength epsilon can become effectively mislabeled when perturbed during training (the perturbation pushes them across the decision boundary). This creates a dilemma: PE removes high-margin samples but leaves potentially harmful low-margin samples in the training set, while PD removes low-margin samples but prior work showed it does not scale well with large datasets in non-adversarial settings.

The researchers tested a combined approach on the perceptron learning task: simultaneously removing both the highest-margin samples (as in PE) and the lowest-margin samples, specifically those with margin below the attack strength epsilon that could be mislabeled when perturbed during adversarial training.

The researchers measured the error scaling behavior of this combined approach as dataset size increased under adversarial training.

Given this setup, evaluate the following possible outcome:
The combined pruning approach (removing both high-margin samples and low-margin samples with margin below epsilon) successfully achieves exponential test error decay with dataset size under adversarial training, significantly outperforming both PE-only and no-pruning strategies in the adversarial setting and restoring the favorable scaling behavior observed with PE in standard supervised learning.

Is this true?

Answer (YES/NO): YES